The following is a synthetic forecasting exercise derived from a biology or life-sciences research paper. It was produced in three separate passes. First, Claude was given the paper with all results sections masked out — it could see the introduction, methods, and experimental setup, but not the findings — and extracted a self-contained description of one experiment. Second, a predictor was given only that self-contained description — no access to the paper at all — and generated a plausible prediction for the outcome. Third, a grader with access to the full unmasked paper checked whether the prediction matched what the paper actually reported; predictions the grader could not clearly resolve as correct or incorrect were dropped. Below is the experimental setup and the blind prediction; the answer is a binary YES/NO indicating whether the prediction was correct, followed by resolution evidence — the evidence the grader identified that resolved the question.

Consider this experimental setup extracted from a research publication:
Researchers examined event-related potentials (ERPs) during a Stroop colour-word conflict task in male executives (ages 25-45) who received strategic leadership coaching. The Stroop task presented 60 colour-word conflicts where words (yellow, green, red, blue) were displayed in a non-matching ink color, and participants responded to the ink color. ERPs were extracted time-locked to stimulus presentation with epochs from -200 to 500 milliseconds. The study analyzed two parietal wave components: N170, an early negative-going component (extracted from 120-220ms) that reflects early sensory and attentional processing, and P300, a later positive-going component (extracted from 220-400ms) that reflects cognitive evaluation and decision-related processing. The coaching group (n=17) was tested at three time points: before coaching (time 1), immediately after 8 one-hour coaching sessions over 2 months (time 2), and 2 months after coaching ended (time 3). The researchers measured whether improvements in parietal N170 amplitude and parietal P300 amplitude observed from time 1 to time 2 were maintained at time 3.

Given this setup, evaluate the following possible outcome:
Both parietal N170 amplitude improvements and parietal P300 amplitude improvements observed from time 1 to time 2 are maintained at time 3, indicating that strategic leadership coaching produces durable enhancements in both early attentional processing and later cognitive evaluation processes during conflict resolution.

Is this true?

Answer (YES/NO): NO